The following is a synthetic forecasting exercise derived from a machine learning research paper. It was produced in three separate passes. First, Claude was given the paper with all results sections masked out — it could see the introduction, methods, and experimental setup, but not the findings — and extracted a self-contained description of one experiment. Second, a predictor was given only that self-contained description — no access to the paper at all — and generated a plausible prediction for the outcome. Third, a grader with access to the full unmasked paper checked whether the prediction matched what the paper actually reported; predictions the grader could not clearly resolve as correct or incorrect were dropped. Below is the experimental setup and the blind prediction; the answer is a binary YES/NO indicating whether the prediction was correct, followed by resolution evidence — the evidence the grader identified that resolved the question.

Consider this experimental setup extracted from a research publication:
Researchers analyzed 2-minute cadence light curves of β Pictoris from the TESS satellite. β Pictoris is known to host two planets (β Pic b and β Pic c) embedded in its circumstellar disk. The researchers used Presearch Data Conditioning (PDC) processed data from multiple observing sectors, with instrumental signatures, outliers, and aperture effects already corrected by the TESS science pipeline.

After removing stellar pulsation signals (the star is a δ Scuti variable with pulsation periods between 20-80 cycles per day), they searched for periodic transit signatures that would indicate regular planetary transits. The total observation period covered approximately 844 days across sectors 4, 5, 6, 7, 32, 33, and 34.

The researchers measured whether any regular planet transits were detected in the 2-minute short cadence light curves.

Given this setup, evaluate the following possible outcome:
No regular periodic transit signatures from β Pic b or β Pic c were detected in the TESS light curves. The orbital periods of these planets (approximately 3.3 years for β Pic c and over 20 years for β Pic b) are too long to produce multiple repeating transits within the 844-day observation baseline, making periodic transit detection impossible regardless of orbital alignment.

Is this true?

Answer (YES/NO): NO